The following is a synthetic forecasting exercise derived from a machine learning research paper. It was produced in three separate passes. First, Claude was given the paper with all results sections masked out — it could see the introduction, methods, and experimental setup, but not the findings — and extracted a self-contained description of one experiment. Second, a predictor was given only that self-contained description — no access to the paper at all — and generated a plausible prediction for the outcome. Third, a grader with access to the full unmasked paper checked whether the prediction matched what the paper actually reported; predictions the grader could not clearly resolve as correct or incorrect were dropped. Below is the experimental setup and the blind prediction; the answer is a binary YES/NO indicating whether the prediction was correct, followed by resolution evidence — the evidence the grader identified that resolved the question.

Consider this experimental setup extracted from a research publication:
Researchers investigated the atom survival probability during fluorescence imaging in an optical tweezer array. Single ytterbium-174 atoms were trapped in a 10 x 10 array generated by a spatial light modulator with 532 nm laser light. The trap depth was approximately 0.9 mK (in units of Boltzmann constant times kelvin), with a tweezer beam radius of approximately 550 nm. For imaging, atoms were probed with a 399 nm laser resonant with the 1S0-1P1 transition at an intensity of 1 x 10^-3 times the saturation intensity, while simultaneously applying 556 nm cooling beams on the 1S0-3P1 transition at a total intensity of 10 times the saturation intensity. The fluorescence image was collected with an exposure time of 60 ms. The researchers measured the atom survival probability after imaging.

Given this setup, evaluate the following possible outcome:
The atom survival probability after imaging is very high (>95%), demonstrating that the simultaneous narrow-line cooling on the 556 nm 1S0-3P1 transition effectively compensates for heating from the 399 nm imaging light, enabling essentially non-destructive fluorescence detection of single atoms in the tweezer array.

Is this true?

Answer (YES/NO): NO